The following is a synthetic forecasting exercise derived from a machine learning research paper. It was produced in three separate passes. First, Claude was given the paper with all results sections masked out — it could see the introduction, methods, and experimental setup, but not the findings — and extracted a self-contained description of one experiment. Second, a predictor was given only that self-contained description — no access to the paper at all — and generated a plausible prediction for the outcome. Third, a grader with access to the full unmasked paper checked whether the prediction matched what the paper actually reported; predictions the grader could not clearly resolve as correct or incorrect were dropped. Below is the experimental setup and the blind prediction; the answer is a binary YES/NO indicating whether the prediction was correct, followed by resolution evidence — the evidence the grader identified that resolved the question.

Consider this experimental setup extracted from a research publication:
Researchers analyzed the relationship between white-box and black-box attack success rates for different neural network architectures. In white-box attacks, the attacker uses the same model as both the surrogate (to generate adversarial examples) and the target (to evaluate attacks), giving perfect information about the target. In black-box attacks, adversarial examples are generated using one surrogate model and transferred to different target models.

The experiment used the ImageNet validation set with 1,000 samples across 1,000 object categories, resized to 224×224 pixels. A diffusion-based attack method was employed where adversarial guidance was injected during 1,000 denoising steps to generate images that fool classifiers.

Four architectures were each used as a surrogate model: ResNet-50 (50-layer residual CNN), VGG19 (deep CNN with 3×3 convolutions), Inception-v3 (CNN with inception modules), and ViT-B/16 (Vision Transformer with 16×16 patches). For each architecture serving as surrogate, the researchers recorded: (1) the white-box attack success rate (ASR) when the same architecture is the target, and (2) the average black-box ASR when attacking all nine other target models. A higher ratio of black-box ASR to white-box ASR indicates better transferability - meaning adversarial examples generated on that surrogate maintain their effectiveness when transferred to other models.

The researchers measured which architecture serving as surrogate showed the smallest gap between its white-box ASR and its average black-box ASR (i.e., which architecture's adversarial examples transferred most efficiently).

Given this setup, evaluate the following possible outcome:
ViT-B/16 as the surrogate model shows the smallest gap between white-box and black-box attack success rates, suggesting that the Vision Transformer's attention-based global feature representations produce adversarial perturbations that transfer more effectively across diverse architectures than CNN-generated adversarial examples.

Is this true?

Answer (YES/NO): YES